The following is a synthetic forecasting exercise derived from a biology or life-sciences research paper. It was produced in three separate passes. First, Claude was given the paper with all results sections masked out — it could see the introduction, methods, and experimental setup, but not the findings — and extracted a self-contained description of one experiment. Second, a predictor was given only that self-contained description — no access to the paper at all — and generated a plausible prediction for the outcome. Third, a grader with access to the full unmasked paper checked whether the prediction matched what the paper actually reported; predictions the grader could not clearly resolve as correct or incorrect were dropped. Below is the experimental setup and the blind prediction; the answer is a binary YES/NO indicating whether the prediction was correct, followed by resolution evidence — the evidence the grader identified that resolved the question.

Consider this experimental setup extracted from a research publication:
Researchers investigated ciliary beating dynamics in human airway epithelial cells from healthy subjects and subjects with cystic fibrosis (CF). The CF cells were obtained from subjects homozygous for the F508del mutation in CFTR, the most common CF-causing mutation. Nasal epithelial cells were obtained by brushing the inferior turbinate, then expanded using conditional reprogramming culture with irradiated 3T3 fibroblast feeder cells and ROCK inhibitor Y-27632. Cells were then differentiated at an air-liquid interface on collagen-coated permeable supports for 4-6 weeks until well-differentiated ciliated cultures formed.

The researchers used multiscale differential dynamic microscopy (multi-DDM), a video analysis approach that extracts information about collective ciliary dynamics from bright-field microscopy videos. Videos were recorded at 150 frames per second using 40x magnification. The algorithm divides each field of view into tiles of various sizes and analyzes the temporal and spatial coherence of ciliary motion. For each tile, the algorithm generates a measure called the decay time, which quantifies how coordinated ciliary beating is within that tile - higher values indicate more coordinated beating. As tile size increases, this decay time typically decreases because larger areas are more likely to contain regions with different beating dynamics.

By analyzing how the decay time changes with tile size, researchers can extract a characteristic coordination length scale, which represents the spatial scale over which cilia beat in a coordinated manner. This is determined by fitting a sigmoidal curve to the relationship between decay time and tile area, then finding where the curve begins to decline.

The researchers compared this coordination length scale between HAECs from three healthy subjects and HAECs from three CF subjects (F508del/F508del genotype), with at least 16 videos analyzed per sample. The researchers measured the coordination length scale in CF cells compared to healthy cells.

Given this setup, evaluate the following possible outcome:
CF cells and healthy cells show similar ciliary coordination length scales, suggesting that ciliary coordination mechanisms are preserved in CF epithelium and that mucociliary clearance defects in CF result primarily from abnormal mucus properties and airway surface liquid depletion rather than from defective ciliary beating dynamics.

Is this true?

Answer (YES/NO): NO